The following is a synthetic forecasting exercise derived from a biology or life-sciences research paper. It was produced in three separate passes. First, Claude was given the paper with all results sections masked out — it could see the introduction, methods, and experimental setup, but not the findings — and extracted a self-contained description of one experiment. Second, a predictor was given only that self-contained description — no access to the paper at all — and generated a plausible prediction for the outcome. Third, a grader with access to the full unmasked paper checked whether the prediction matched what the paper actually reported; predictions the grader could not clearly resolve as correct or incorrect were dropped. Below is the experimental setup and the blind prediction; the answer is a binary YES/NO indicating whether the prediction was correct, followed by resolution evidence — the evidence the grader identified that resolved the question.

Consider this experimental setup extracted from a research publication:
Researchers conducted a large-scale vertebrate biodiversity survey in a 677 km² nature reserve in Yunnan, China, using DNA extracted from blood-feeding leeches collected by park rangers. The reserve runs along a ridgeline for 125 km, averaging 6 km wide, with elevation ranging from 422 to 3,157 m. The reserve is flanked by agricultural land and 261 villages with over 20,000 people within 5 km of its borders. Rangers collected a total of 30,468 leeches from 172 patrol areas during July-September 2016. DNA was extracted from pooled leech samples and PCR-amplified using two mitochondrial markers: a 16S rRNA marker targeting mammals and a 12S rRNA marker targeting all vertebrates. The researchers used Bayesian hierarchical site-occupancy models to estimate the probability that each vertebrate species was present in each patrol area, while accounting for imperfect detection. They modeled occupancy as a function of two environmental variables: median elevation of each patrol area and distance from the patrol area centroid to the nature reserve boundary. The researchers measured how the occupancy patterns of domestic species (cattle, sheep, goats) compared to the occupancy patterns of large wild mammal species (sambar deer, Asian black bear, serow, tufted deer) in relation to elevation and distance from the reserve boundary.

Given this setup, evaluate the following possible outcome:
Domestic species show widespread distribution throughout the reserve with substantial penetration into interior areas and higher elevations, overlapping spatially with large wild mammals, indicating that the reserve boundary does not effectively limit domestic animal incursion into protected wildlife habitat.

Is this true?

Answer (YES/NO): NO